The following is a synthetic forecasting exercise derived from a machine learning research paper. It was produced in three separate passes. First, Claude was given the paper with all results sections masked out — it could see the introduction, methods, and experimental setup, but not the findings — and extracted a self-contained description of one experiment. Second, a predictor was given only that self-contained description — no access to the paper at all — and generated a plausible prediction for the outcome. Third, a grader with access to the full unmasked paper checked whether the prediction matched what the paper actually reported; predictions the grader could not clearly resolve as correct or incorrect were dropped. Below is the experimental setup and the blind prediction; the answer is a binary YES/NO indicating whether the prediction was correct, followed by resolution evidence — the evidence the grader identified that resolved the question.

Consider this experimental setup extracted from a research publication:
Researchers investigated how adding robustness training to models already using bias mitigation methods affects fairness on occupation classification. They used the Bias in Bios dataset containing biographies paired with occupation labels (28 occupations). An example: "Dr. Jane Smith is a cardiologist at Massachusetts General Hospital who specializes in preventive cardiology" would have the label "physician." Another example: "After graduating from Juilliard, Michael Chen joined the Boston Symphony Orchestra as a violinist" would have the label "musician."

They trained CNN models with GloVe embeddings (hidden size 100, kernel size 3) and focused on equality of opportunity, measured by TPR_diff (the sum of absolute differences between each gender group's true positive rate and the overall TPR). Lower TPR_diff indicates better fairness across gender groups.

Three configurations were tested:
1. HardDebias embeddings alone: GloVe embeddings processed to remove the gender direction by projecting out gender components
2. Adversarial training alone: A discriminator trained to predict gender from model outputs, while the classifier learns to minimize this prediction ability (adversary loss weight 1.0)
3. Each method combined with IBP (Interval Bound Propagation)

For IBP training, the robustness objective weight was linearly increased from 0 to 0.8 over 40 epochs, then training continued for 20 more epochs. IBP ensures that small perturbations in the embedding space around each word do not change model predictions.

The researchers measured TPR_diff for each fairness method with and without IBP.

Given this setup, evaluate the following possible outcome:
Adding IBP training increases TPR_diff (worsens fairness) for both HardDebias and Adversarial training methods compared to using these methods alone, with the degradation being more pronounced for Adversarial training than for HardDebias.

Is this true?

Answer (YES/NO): NO